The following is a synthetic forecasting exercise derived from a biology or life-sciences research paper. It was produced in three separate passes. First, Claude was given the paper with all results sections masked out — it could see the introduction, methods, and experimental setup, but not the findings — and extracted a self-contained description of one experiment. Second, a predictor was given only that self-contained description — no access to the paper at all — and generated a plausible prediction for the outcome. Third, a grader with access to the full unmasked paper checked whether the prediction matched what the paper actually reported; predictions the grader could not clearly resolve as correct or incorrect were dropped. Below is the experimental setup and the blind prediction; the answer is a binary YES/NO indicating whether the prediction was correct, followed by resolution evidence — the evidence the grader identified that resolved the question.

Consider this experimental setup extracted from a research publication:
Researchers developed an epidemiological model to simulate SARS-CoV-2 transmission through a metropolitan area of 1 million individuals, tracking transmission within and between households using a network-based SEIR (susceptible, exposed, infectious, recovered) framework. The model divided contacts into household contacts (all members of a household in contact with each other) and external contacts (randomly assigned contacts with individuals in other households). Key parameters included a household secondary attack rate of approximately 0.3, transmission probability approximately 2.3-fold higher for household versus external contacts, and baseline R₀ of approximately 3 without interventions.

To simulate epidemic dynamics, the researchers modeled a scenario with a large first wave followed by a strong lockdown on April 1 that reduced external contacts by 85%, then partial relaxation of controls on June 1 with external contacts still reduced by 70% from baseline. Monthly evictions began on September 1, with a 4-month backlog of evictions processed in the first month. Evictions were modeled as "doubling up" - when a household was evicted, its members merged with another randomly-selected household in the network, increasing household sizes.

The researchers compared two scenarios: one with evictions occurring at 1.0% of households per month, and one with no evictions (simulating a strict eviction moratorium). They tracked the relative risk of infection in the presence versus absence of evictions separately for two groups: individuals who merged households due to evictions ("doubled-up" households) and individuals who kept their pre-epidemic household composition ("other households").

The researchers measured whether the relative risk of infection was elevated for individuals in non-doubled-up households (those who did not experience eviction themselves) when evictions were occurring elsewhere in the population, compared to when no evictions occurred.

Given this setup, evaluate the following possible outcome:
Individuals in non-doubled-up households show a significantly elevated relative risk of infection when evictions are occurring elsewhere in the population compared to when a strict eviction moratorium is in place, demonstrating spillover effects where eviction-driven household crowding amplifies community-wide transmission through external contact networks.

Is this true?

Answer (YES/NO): YES